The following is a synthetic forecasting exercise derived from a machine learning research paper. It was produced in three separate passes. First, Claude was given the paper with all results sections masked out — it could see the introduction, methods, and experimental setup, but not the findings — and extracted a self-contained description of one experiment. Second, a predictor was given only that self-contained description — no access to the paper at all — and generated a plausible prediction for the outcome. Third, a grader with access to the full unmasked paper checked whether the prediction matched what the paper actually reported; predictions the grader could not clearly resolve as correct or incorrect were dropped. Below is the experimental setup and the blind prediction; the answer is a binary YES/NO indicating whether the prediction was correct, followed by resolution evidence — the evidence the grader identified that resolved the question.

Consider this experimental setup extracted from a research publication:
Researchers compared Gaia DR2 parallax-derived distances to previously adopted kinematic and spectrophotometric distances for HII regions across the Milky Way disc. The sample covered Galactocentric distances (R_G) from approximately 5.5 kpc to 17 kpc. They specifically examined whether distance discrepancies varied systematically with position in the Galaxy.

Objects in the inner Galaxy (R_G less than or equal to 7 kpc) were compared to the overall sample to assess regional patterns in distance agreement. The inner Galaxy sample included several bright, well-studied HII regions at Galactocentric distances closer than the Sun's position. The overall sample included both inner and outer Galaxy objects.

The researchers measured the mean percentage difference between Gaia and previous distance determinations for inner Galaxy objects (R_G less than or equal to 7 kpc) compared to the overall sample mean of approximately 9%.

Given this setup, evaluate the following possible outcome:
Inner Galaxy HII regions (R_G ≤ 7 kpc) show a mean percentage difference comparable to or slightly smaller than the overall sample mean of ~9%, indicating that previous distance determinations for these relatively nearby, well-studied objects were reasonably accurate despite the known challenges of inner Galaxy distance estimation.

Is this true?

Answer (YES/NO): NO